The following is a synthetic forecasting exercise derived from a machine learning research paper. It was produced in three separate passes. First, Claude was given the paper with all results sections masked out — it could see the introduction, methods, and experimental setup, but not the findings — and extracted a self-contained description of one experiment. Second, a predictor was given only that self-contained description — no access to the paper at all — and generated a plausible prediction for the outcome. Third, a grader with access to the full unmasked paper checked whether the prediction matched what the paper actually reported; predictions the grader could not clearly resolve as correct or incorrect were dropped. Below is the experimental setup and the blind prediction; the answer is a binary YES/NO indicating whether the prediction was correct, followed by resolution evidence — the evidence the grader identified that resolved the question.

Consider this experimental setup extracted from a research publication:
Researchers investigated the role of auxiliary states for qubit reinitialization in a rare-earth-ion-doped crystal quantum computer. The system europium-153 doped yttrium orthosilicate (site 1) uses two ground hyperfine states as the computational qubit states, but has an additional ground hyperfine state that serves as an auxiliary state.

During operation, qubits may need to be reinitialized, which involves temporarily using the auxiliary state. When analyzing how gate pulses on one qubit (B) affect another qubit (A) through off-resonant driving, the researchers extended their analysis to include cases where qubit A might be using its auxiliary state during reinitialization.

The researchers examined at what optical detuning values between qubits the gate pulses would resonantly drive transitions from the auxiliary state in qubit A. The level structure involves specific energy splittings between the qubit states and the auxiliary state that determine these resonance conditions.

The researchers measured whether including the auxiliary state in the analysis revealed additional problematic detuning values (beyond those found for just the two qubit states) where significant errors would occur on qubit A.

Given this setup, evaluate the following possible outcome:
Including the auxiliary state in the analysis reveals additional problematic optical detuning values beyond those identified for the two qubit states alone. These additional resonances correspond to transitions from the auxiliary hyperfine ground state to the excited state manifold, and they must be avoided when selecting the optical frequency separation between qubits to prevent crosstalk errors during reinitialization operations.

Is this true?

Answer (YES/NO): YES